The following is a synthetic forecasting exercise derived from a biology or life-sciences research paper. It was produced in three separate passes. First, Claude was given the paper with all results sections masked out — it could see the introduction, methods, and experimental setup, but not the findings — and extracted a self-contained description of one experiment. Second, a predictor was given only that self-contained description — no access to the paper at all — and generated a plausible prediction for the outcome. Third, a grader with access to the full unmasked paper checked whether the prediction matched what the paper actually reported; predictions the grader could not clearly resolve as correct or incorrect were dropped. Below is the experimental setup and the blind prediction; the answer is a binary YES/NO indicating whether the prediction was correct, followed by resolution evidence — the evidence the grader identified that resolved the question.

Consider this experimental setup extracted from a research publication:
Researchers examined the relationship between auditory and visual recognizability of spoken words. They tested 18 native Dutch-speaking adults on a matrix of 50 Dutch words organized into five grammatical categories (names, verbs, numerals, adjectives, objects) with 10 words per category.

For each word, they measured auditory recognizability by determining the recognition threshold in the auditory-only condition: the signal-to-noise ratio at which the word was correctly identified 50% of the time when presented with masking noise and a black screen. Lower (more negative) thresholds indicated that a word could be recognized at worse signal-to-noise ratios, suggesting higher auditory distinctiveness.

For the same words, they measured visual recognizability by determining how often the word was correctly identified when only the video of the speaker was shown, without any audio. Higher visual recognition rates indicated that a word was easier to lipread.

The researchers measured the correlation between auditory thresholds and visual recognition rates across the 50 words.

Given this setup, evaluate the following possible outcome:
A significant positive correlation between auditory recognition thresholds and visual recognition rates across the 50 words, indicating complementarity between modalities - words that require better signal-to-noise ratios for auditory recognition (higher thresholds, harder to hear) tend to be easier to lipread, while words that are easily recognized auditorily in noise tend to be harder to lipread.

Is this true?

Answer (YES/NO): NO